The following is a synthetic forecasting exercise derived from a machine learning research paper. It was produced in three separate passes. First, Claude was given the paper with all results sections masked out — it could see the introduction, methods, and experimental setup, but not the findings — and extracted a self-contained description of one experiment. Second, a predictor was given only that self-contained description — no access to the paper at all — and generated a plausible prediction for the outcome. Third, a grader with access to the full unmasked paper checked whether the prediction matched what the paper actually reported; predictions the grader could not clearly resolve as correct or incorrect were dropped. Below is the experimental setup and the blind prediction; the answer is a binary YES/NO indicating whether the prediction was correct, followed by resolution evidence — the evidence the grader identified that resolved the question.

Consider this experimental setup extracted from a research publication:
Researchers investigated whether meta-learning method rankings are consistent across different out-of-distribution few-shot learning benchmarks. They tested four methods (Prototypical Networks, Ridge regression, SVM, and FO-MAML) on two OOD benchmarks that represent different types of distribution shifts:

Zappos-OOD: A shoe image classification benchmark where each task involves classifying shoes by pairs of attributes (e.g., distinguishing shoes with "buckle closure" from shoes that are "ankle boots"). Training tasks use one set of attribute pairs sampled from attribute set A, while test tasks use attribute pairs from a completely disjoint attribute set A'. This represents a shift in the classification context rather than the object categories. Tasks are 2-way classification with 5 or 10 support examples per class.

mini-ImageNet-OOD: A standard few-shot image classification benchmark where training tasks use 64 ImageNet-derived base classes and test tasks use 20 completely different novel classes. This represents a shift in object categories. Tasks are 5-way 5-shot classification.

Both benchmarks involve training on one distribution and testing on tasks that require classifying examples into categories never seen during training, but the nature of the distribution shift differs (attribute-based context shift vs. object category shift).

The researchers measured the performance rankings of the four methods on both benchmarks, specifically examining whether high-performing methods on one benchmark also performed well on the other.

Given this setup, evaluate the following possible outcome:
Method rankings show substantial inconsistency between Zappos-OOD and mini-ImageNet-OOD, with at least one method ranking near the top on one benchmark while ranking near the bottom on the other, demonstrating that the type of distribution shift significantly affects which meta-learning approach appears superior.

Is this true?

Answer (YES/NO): YES